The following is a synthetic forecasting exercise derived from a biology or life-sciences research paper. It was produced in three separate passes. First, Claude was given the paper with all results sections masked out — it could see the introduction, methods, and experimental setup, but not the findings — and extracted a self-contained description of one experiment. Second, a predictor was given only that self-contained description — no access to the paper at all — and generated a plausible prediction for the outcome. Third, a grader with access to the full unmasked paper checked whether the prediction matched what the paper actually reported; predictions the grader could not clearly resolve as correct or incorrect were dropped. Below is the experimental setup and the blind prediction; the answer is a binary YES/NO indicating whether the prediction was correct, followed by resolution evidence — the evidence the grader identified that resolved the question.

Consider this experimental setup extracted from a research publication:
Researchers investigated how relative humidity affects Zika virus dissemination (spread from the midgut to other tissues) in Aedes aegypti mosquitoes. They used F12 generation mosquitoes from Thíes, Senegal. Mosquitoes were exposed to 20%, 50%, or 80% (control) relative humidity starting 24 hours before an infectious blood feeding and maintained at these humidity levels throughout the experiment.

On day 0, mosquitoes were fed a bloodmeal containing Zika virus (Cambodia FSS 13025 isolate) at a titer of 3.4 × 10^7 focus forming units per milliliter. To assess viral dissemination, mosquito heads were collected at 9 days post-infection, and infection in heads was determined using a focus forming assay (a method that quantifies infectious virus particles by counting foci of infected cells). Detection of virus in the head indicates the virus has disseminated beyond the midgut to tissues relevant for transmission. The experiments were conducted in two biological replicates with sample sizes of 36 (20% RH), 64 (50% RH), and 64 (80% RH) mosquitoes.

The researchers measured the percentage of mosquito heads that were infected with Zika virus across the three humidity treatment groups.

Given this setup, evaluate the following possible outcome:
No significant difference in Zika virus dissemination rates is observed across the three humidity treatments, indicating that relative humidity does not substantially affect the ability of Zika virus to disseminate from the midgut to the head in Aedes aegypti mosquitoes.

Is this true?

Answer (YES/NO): NO